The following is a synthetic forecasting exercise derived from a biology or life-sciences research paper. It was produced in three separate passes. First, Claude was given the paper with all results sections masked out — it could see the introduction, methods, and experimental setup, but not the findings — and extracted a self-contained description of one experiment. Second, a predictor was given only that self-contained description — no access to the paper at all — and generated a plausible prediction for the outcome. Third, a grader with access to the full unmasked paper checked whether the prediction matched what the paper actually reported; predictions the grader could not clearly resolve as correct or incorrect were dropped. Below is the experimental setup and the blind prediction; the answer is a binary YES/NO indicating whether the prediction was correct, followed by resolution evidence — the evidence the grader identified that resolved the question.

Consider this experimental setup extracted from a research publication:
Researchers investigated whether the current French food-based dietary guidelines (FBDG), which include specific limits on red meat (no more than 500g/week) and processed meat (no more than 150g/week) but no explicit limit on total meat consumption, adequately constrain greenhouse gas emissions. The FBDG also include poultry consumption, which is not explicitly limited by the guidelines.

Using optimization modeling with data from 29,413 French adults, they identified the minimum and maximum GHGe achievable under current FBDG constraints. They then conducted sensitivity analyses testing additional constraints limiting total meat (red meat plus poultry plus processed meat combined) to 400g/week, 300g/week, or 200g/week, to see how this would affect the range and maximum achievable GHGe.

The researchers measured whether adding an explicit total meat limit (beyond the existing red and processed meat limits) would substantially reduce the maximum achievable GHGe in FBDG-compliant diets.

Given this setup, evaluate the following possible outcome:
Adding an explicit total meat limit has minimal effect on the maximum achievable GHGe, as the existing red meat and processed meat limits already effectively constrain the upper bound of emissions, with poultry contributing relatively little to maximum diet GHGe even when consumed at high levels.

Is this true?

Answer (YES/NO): NO